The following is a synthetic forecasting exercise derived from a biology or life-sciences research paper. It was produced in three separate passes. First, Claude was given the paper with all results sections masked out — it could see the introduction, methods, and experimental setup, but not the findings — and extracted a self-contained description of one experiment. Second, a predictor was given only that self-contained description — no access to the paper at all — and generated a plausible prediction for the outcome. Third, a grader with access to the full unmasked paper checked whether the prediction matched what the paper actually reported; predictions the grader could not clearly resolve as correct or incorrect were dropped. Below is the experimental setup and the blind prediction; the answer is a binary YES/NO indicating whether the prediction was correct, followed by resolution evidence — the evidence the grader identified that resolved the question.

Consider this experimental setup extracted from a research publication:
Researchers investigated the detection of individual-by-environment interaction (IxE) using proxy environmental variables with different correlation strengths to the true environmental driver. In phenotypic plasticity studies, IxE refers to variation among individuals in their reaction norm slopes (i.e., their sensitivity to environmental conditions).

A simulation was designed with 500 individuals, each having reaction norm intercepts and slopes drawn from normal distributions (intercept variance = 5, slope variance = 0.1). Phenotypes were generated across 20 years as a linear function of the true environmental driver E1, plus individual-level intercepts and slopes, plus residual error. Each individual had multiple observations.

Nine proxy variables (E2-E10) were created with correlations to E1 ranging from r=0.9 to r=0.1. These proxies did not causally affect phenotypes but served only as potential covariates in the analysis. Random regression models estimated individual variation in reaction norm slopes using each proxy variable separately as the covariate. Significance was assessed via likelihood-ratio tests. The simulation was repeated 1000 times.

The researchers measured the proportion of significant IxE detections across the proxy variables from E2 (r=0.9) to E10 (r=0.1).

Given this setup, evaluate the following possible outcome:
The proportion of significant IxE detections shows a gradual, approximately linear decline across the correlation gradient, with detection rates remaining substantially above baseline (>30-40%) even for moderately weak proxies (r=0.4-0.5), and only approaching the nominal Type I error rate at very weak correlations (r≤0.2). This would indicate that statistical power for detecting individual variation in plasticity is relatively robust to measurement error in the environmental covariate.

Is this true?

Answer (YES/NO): NO